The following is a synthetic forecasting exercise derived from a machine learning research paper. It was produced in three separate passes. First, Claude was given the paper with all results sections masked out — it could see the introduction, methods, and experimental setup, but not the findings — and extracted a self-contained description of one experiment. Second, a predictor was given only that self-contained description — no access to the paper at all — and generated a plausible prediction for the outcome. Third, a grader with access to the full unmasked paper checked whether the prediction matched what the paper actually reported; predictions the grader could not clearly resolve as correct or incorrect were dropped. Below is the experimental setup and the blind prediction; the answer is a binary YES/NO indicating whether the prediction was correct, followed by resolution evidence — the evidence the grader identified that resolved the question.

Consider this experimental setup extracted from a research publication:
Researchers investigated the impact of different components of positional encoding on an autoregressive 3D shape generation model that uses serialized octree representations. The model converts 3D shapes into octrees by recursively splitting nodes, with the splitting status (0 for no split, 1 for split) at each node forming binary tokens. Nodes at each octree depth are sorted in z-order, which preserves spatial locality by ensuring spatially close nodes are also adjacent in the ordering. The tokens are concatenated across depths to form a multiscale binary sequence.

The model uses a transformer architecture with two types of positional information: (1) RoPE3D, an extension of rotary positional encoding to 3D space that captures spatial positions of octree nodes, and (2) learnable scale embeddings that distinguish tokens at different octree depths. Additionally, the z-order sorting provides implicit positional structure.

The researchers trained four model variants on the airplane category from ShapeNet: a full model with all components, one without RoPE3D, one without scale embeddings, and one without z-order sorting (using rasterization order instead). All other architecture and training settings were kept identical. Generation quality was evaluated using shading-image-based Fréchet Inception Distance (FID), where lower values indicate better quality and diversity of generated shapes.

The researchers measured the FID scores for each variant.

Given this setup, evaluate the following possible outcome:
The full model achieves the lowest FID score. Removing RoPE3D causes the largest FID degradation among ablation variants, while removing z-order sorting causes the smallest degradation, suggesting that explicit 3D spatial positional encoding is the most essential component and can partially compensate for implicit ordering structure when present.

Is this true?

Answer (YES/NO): NO